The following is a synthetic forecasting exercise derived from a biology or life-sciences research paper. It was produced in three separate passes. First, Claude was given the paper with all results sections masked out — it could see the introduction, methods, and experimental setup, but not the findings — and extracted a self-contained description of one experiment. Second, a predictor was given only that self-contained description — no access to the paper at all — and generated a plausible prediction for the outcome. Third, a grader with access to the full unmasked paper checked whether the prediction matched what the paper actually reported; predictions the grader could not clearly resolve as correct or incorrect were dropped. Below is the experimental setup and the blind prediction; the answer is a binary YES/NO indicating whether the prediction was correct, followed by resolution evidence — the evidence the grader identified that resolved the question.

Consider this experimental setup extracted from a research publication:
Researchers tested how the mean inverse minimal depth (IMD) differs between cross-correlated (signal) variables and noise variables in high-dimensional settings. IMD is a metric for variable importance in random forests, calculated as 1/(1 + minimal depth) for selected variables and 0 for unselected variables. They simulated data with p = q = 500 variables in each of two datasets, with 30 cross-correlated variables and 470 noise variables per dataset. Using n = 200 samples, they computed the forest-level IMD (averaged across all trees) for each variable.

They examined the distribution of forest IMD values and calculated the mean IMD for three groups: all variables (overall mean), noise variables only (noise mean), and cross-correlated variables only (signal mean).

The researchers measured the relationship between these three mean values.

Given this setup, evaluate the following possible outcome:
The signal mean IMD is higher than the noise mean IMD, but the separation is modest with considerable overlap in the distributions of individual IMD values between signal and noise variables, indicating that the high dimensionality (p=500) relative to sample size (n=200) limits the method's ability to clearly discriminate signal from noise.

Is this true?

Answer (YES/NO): YES